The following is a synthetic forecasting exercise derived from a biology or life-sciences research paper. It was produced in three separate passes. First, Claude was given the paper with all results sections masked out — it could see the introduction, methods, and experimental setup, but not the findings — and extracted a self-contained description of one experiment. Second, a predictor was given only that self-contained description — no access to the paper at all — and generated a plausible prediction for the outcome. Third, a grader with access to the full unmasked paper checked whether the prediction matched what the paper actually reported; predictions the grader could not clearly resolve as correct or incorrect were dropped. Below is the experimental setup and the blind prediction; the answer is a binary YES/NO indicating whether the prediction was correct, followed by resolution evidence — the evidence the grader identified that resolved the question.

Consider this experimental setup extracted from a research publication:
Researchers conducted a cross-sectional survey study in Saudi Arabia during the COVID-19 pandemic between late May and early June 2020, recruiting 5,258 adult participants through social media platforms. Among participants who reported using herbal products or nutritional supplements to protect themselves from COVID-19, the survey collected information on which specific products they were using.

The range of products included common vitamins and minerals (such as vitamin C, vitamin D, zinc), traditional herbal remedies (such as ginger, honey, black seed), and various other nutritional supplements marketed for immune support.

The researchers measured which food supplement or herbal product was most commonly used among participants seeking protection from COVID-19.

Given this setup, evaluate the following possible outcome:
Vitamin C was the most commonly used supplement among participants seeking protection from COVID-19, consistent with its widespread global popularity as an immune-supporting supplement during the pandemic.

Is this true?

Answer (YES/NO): YES